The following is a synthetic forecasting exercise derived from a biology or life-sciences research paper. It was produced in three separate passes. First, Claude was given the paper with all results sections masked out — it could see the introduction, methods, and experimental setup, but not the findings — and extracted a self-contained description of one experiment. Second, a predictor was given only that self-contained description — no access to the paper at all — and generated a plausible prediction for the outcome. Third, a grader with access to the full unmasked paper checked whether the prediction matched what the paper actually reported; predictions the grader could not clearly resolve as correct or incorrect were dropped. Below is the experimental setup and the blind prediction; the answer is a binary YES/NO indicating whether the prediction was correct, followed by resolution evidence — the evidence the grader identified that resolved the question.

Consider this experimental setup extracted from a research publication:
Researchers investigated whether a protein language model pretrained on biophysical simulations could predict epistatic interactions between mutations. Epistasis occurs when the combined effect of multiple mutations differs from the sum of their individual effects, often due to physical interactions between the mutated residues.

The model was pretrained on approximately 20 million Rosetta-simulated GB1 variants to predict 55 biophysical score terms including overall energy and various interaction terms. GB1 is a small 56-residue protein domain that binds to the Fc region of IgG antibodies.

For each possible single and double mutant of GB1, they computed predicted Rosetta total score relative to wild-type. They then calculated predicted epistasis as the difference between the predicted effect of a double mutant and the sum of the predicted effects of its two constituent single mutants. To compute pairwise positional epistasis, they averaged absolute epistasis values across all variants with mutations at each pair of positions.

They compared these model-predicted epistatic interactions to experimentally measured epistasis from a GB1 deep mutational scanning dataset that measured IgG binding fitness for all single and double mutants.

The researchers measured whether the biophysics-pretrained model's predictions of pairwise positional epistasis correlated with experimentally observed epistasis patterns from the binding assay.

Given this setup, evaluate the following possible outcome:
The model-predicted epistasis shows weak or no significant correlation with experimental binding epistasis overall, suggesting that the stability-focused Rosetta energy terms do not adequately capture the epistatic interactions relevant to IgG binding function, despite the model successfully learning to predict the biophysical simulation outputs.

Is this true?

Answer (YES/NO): NO